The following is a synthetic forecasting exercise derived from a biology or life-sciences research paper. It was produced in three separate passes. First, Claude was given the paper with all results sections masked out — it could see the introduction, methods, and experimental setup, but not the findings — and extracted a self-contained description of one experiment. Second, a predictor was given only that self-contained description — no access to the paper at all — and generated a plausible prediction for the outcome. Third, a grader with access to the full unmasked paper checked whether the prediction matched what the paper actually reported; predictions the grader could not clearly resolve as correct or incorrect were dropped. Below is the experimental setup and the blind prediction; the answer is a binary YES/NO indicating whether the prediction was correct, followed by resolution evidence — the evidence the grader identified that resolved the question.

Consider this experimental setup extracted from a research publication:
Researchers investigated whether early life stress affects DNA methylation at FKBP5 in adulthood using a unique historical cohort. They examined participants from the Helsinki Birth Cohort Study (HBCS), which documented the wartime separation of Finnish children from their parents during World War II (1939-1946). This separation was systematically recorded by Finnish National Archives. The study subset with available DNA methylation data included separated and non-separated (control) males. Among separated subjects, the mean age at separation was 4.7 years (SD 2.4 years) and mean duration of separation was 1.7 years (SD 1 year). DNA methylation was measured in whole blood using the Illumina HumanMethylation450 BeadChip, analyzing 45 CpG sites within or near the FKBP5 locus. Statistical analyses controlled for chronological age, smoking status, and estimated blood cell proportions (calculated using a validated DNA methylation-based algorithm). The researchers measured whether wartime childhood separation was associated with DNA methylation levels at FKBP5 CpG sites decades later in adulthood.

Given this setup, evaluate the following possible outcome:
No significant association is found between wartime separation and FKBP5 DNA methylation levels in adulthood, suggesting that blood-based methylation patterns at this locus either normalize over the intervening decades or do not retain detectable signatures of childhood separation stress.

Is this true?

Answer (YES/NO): NO